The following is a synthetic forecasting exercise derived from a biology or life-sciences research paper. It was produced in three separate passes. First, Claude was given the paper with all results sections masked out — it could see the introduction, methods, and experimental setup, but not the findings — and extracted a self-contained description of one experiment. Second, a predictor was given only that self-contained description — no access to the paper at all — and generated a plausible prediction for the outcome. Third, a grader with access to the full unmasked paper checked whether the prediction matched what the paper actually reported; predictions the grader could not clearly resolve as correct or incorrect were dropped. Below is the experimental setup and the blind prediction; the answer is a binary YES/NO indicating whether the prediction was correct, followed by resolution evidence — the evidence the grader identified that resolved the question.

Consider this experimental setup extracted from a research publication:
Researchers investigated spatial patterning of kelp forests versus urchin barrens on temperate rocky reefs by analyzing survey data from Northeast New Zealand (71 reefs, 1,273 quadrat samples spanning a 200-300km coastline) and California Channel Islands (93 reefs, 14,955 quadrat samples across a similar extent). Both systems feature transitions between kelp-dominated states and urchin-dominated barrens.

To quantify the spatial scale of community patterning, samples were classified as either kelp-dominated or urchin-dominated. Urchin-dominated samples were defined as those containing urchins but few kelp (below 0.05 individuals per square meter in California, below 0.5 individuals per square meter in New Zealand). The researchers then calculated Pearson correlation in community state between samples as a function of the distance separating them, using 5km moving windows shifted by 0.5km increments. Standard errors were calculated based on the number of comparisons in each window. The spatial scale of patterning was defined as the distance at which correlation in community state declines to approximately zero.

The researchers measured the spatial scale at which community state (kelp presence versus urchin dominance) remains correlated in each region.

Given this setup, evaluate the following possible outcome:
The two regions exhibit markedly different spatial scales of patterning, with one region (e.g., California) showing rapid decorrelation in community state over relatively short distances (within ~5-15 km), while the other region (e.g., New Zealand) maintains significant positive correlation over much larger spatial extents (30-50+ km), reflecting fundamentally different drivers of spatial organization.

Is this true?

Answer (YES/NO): NO